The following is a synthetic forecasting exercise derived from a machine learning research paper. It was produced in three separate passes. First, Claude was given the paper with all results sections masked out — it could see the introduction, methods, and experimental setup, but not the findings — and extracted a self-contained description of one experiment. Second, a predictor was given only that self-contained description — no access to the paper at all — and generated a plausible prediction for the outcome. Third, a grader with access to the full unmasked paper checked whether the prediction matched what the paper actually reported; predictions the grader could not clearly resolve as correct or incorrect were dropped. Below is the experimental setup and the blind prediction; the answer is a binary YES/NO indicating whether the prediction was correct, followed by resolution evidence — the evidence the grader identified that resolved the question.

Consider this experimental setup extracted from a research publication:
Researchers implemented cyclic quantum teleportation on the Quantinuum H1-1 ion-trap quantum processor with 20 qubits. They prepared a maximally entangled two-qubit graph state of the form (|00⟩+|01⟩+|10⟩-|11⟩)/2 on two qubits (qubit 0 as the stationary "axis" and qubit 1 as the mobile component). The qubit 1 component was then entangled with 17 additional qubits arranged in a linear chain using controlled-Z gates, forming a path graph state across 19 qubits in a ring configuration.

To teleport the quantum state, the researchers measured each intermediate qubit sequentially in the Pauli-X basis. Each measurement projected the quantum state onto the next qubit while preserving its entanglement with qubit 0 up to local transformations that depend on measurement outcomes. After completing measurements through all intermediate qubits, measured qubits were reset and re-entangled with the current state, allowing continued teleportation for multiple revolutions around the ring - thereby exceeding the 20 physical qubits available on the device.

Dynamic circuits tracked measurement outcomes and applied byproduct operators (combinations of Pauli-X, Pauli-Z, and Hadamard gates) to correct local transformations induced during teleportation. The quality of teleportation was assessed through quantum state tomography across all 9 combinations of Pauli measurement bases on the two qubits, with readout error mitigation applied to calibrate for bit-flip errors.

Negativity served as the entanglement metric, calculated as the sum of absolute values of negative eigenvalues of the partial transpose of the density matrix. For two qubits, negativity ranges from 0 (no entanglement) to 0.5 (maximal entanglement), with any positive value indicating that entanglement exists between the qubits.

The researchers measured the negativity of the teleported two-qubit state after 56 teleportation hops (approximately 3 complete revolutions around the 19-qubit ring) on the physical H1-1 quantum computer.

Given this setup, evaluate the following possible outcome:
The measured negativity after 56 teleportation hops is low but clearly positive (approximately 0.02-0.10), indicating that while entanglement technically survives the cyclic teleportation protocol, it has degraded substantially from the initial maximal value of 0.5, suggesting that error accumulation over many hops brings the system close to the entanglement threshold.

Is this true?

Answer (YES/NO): NO